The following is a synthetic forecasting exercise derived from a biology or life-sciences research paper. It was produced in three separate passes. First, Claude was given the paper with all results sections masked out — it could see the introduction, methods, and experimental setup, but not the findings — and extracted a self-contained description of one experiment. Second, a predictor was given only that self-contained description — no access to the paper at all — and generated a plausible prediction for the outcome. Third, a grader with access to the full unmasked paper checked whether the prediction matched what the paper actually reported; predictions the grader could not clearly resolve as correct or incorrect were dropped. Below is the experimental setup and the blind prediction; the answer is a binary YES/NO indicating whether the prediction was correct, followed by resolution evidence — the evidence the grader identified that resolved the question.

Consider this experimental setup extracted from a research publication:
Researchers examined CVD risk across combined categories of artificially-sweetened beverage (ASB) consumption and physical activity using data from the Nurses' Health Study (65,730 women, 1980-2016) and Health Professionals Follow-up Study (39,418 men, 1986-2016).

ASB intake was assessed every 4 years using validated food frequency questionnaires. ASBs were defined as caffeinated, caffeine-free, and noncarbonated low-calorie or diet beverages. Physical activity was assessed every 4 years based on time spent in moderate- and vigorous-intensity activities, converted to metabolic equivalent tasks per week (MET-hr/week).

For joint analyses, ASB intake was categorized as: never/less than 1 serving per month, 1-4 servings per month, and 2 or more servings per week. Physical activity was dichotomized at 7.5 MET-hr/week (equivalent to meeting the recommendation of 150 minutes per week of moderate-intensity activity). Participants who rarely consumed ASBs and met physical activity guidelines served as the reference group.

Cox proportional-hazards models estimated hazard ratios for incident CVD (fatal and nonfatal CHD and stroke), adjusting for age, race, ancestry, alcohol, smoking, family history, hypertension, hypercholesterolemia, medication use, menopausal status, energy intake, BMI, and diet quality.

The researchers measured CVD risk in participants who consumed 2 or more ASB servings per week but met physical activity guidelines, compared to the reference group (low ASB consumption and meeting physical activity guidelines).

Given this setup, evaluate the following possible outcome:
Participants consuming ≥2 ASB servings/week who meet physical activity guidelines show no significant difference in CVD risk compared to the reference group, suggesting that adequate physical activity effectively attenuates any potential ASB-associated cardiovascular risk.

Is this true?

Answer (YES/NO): YES